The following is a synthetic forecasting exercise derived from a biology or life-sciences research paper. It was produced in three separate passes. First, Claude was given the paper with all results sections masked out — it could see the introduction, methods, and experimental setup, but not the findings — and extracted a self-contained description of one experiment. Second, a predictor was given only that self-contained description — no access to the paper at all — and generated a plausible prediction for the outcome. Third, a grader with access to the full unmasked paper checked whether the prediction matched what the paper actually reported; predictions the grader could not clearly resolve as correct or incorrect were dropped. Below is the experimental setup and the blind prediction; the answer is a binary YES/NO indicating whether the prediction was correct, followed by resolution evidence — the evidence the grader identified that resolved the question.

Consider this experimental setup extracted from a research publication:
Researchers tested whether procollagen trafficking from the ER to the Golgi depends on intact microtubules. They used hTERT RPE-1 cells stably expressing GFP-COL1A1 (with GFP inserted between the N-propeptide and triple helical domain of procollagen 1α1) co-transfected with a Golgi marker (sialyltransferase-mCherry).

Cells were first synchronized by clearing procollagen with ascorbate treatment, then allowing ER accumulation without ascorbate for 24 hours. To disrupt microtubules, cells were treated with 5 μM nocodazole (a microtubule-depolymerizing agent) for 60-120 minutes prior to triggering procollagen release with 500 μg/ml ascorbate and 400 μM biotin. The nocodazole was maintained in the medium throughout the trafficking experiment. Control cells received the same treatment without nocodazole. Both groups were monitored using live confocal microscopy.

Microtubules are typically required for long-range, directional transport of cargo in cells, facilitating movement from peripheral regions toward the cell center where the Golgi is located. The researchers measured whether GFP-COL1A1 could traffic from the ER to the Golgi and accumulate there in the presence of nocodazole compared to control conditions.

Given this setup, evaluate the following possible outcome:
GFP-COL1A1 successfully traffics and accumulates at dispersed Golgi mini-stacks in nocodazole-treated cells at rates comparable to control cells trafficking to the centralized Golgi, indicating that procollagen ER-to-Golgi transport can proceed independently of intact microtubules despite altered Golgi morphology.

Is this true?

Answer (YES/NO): YES